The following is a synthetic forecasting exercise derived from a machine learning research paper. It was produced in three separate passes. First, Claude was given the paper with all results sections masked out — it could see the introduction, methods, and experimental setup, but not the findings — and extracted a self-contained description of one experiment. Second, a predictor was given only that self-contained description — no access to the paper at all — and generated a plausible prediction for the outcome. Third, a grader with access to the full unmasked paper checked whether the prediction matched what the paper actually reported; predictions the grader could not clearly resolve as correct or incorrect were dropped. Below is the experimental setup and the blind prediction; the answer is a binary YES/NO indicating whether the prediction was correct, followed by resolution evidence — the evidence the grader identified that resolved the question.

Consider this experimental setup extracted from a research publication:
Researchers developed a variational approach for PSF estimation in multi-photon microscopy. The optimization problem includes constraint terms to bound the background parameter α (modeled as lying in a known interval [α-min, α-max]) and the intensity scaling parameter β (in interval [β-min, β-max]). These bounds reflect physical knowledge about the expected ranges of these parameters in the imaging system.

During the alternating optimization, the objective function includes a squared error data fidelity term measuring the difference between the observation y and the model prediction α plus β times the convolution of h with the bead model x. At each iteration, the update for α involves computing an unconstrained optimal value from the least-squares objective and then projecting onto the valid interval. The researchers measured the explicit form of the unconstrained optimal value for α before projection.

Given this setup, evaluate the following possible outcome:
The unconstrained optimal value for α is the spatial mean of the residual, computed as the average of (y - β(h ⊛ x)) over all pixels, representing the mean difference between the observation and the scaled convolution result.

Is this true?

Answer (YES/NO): YES